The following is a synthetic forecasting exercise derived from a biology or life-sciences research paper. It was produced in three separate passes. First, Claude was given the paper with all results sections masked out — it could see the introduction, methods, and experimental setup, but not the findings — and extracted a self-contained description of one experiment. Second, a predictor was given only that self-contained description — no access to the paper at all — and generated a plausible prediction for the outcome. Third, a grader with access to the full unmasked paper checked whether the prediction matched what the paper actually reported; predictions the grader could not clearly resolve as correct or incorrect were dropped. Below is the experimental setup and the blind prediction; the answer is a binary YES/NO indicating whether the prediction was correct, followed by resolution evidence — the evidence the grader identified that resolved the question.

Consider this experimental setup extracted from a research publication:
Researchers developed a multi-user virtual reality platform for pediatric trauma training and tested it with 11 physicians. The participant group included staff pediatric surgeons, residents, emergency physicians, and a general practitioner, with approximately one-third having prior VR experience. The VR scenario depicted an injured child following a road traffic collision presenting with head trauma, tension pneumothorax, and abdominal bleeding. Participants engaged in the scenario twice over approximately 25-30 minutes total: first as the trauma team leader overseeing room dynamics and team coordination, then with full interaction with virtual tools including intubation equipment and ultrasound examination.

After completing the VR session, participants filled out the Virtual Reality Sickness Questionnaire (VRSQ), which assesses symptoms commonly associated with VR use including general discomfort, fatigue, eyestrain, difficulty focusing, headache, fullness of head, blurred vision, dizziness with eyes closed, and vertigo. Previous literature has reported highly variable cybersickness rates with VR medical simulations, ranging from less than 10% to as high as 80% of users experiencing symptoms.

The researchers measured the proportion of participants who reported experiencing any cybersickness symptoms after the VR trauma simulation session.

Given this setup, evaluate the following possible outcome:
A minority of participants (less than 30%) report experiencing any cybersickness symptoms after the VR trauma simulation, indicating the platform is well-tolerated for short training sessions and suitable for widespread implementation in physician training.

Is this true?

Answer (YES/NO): NO